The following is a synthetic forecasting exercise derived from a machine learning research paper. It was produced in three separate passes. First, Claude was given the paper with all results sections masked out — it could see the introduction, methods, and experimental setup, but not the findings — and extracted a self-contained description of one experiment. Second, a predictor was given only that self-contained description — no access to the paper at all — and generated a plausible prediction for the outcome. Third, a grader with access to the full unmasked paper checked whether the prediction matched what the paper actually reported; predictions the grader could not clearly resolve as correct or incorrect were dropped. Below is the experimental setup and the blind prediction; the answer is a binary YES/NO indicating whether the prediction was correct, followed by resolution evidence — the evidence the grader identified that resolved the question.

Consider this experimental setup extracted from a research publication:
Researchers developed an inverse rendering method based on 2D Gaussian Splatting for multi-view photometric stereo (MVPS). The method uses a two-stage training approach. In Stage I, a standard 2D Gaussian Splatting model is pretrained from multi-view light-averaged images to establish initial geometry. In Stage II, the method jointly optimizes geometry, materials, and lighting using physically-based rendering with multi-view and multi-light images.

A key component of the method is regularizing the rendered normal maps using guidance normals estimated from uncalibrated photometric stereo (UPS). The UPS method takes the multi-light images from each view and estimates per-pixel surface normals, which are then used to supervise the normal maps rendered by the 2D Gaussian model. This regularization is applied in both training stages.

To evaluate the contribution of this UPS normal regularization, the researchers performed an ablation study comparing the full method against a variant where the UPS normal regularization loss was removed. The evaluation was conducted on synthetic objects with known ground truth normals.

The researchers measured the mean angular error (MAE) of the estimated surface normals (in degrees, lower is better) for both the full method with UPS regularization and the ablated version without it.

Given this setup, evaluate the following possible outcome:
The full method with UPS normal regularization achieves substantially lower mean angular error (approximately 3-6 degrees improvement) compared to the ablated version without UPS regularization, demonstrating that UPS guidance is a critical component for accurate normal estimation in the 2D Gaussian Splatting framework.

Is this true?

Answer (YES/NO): NO